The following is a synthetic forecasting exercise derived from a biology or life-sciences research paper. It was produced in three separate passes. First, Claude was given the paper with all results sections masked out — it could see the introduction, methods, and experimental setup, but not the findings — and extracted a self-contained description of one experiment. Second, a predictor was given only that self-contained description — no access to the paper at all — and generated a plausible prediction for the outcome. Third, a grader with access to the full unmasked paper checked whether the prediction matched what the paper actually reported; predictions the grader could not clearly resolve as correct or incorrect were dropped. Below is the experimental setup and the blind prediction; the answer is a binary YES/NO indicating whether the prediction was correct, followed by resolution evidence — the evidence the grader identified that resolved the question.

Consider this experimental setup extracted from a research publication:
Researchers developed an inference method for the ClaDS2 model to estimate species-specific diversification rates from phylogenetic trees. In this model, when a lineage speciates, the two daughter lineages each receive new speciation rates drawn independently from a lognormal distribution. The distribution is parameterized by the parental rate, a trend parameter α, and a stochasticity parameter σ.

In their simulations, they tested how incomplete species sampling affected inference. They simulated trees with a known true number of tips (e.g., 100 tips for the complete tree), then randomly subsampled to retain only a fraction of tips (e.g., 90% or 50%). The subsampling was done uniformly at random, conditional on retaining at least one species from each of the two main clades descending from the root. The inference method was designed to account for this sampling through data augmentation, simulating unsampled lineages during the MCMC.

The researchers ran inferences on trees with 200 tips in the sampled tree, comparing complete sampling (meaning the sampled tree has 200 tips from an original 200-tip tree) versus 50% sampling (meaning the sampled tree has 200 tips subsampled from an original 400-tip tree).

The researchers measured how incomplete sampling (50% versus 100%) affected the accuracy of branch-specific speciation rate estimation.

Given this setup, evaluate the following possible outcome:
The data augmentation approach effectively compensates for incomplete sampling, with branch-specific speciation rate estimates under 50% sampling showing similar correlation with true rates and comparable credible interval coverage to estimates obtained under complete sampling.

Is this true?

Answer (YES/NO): NO